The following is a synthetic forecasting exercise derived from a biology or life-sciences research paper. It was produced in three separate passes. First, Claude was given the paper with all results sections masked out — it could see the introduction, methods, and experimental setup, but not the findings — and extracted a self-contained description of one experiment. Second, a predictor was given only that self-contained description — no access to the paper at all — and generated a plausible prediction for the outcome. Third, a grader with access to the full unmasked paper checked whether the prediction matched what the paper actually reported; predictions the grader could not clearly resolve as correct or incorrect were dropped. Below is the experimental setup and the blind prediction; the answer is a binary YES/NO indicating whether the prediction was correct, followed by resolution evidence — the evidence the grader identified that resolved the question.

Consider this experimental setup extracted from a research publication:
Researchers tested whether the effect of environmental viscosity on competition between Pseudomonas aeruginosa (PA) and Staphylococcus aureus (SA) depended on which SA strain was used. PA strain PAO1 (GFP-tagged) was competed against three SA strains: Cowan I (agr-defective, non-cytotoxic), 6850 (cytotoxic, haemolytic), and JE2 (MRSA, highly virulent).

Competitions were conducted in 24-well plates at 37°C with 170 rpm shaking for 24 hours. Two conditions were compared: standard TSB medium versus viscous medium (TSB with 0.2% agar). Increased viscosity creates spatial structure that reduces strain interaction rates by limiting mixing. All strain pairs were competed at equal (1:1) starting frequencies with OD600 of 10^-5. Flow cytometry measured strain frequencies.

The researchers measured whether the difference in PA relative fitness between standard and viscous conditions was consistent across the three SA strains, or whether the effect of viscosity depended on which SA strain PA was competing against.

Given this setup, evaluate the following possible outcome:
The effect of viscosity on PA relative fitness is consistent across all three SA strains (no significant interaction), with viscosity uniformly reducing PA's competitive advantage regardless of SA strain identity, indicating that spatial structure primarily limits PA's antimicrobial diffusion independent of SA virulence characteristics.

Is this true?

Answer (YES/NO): NO